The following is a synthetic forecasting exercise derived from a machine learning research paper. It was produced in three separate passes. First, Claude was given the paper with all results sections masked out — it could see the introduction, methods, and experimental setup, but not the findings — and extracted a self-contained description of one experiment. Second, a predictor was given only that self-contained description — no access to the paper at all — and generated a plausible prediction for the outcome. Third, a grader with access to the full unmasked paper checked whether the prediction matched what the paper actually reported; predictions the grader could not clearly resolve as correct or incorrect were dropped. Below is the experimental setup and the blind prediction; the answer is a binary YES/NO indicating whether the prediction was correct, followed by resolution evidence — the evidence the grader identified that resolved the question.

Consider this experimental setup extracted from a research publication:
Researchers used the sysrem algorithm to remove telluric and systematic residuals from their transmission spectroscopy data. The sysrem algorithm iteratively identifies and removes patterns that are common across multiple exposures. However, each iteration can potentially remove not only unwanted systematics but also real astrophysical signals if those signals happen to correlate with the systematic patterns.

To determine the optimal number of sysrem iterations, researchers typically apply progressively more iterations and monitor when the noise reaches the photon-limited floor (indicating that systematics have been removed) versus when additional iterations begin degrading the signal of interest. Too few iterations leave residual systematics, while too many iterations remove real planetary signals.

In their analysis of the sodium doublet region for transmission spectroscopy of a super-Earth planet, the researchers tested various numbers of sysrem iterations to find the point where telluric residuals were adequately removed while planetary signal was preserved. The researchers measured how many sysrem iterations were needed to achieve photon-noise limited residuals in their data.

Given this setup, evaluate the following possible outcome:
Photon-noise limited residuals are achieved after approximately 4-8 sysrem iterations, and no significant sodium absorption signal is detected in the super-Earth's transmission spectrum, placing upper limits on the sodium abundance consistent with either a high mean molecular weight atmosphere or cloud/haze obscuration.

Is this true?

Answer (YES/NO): YES